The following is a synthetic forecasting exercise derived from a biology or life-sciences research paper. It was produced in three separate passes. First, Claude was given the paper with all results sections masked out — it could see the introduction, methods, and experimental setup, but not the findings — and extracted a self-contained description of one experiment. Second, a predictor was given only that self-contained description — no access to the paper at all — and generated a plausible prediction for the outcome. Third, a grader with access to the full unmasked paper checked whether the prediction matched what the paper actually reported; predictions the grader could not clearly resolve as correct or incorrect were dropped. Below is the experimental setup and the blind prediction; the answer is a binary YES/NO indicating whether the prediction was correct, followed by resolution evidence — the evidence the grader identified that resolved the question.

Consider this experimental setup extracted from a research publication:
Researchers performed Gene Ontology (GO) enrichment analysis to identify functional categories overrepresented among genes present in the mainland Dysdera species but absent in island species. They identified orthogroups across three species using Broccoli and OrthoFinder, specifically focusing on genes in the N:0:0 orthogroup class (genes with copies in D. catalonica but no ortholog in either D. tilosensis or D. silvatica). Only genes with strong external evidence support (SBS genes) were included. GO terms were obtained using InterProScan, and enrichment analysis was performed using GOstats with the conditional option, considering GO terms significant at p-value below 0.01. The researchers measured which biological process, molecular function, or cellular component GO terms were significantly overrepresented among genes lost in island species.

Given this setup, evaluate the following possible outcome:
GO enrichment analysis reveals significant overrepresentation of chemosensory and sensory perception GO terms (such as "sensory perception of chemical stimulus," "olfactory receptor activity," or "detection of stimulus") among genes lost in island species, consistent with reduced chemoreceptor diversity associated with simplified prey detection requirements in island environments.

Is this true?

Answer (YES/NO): NO